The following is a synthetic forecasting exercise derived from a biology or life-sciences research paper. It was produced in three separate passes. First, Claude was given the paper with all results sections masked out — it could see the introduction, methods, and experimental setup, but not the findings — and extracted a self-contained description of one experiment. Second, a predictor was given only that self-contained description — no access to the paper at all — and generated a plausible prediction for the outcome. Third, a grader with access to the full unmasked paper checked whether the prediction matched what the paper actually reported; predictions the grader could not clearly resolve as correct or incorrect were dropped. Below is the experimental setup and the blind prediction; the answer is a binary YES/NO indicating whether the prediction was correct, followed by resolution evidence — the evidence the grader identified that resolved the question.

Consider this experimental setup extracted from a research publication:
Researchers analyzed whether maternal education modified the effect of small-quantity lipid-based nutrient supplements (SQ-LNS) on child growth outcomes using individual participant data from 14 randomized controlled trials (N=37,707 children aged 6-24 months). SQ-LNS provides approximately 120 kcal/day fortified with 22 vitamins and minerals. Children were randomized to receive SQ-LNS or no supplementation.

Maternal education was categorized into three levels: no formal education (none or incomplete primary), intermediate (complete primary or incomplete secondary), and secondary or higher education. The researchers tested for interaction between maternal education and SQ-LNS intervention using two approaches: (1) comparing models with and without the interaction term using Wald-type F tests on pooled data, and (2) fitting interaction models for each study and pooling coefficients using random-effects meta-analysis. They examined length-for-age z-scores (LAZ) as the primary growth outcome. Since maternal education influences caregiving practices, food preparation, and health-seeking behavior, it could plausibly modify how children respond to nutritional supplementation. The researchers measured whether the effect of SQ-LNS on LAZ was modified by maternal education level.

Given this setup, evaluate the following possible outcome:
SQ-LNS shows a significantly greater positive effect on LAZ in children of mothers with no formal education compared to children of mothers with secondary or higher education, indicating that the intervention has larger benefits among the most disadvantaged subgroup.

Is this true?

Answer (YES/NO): NO